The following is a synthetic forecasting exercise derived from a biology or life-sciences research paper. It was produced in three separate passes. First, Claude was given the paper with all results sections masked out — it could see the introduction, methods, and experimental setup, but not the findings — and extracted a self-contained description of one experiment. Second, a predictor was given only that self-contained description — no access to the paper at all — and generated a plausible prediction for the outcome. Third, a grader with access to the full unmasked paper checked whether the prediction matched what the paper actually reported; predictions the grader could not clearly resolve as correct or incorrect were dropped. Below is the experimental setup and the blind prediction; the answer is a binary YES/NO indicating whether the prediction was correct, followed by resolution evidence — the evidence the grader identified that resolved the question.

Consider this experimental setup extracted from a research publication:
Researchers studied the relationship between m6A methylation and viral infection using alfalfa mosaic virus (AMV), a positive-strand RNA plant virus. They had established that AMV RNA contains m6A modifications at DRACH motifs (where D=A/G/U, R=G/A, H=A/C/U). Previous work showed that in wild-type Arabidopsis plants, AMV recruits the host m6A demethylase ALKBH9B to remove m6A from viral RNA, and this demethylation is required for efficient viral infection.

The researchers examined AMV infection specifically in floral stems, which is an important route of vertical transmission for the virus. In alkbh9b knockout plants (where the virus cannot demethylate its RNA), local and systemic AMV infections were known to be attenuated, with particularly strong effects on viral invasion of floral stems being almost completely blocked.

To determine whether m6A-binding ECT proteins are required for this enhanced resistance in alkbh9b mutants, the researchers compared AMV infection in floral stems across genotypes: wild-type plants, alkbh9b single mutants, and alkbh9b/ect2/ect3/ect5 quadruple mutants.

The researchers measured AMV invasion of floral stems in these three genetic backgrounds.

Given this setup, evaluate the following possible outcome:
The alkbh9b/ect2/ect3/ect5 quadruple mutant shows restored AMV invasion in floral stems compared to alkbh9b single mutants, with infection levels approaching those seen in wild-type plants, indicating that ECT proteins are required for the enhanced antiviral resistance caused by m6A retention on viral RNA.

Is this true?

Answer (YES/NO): YES